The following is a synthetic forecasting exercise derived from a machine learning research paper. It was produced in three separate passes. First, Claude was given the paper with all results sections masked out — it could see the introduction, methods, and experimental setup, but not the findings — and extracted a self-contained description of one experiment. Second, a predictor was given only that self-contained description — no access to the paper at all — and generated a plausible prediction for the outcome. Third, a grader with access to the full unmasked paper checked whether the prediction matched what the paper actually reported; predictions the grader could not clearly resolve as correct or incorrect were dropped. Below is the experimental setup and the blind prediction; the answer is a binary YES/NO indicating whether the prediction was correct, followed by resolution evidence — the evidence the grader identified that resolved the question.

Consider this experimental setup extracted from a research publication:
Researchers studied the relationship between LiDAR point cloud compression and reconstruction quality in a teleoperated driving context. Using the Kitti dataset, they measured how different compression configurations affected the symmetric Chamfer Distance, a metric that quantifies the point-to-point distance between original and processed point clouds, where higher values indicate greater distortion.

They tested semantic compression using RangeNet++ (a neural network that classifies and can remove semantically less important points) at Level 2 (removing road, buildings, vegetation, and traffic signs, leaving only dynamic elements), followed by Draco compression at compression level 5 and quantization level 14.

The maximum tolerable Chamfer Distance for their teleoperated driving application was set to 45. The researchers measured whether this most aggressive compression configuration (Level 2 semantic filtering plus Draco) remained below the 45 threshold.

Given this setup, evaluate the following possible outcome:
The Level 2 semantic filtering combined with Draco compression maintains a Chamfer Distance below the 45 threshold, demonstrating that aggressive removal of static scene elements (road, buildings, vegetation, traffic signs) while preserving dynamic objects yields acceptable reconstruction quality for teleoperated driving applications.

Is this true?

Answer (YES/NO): YES